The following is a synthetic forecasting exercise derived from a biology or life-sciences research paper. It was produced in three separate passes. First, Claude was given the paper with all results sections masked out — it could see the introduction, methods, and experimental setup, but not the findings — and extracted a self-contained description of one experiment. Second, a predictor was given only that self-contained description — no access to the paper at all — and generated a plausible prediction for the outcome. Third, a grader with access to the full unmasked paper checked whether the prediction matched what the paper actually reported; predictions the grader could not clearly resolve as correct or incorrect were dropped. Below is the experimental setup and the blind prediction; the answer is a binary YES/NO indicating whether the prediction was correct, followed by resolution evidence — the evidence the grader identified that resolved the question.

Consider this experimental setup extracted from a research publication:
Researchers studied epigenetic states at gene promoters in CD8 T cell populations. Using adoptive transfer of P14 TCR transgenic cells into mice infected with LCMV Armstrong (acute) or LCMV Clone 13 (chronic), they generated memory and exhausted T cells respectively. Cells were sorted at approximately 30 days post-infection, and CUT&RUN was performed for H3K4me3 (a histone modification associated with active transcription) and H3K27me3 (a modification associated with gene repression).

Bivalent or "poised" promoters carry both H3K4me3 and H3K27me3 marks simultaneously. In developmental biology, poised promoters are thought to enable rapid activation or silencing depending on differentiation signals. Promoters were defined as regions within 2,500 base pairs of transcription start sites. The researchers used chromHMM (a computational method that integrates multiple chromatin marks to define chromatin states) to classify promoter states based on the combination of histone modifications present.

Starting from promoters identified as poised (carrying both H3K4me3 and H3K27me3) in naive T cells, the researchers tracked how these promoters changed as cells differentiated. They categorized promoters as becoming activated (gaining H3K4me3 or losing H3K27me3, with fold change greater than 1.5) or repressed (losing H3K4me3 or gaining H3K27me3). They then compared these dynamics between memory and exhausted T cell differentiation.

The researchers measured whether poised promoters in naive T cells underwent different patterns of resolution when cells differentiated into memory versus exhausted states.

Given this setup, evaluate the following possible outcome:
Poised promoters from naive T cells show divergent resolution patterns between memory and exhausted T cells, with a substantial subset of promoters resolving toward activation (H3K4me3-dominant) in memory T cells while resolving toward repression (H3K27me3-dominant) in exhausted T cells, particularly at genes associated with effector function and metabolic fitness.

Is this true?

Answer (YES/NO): NO